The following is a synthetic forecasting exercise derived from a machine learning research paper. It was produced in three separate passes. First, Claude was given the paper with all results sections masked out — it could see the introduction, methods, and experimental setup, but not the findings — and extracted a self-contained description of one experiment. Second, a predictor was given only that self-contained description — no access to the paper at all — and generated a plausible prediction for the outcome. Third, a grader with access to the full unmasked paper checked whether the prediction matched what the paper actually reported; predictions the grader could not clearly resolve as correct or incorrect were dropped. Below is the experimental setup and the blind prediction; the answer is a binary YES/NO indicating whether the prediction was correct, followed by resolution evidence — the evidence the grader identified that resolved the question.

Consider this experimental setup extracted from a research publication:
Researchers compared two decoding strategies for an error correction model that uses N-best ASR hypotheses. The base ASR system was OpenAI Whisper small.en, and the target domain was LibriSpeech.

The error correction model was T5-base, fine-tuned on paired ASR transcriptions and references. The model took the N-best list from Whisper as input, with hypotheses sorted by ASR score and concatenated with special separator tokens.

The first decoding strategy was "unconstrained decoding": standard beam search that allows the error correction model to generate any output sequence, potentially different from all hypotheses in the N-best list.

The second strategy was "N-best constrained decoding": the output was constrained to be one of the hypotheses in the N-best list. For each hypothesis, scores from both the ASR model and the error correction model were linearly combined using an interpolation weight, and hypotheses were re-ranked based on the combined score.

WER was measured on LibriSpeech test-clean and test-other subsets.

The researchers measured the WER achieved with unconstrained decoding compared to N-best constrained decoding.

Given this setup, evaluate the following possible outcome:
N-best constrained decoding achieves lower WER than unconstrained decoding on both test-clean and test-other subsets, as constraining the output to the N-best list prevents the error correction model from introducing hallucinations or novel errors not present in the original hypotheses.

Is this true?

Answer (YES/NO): NO